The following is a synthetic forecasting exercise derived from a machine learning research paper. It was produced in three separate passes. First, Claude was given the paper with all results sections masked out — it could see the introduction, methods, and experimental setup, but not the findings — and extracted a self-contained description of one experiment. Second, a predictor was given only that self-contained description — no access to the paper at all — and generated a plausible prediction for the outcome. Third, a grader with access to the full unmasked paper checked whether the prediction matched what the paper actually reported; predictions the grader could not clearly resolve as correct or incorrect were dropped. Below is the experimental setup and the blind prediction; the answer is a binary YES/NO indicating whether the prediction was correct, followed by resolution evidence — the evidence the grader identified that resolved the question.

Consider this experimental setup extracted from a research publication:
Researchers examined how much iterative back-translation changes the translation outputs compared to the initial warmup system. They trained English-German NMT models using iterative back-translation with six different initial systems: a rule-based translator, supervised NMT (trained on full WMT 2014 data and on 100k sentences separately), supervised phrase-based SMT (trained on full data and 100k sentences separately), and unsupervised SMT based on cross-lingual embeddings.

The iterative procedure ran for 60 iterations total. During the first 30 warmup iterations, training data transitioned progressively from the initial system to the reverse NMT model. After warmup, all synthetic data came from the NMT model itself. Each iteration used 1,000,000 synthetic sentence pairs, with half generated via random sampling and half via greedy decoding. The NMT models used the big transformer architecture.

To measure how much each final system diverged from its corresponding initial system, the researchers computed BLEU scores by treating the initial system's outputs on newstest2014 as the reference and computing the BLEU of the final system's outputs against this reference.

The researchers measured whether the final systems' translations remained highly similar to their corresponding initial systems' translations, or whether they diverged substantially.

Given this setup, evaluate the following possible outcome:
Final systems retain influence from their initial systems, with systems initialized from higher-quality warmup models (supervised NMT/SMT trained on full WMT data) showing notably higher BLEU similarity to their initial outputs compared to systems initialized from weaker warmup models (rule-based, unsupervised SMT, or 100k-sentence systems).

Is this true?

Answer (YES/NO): NO